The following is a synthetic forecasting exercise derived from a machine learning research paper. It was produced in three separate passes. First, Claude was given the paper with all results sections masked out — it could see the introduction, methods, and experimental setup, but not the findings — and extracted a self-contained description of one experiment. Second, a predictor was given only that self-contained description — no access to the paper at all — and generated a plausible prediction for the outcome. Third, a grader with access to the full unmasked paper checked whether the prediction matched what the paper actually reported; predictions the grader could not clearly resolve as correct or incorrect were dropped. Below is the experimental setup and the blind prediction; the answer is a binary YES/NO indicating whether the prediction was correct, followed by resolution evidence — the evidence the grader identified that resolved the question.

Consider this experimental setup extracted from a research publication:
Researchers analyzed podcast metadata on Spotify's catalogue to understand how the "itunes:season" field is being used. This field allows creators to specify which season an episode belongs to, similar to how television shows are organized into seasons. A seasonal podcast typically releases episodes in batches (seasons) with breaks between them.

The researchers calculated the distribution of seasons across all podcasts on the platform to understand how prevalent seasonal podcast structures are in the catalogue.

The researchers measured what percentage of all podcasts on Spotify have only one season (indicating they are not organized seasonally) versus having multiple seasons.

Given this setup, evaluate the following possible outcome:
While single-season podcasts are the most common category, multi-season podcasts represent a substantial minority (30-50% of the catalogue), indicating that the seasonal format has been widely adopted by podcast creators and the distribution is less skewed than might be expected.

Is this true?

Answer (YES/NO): NO